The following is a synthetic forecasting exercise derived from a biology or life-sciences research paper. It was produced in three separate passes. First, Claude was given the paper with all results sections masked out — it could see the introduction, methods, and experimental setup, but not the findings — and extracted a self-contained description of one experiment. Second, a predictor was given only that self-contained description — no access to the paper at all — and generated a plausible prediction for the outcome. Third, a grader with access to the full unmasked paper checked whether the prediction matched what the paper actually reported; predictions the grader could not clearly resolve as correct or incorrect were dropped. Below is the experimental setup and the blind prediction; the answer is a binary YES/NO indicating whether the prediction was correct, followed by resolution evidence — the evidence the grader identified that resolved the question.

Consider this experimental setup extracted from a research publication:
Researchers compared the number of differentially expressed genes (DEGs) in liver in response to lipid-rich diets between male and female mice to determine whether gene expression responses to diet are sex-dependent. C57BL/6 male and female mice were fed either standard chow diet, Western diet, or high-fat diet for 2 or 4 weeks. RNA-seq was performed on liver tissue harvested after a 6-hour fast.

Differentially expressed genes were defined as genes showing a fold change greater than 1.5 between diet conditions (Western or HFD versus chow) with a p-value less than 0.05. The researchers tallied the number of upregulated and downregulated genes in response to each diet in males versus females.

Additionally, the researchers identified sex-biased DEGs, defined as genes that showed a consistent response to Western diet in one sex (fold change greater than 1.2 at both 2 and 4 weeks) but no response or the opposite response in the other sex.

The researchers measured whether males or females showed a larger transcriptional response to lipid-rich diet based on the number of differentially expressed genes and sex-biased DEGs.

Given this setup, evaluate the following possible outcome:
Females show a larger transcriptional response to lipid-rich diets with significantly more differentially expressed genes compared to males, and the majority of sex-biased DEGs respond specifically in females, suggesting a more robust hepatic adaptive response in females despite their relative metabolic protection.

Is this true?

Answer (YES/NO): NO